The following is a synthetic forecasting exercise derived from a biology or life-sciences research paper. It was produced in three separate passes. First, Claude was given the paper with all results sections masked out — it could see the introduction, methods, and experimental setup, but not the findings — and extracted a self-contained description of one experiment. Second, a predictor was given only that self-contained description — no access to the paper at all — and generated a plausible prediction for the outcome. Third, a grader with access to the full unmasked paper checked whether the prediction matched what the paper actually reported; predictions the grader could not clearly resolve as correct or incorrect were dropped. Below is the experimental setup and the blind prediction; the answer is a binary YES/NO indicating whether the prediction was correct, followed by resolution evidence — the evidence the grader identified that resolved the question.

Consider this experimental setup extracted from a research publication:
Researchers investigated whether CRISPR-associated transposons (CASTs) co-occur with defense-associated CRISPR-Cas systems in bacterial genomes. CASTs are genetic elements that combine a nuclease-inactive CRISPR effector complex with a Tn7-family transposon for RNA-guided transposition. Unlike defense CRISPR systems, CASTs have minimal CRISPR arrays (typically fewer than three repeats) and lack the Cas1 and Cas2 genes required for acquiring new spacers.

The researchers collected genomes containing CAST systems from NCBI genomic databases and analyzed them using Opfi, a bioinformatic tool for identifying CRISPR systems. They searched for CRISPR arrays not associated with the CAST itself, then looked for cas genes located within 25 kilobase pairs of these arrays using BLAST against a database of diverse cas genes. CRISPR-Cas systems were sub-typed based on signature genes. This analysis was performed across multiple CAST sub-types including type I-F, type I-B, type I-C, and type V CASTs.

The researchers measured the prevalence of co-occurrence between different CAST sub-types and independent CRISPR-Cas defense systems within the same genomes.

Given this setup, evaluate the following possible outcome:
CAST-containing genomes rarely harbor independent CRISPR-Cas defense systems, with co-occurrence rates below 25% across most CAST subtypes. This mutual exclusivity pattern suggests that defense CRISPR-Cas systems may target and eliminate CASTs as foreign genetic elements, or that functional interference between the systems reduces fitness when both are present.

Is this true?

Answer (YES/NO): NO